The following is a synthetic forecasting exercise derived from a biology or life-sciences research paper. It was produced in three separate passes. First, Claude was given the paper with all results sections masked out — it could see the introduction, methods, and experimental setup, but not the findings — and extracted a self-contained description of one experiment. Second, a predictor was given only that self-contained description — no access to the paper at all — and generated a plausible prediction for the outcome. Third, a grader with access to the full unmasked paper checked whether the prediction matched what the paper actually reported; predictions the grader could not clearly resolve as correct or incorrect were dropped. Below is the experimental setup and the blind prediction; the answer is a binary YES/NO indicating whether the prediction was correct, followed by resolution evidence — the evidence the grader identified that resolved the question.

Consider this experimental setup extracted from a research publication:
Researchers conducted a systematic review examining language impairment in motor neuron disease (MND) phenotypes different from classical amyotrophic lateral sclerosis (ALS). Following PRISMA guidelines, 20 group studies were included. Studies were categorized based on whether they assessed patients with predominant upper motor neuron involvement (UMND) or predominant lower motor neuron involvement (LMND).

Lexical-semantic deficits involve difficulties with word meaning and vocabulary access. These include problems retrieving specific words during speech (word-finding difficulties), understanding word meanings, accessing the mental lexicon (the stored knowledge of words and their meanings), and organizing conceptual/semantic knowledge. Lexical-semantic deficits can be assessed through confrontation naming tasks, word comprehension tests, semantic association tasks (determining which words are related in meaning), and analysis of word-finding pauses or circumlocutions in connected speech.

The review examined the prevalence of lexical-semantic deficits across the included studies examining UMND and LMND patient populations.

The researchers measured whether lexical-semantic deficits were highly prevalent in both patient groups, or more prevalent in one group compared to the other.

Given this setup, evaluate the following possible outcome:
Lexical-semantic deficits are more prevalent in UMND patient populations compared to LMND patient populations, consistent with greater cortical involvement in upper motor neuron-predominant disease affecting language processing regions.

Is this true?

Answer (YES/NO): NO